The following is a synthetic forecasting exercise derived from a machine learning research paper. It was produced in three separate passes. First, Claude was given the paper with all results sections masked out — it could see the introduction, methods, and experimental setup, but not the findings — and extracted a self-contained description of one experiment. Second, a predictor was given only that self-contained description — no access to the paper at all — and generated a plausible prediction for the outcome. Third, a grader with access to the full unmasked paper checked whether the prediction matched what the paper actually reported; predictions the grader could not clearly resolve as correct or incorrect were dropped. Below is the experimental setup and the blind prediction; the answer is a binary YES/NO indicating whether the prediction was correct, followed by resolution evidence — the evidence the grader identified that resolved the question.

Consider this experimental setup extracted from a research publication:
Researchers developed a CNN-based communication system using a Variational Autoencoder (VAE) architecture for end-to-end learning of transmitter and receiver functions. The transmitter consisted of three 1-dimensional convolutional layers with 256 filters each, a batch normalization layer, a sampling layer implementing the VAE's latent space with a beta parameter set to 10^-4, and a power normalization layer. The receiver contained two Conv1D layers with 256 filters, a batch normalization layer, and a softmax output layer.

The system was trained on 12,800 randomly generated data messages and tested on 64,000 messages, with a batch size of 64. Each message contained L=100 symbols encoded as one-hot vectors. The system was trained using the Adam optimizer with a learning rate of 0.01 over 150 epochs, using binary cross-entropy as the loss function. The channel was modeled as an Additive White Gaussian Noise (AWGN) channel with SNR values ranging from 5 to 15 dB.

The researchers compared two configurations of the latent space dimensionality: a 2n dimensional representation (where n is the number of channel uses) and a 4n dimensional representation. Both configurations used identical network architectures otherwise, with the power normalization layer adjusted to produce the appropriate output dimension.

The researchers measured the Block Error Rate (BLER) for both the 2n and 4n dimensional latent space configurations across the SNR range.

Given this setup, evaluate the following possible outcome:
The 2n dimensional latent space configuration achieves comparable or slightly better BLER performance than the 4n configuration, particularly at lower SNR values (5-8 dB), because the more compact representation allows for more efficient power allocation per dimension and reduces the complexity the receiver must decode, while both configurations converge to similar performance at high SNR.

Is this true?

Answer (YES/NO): NO